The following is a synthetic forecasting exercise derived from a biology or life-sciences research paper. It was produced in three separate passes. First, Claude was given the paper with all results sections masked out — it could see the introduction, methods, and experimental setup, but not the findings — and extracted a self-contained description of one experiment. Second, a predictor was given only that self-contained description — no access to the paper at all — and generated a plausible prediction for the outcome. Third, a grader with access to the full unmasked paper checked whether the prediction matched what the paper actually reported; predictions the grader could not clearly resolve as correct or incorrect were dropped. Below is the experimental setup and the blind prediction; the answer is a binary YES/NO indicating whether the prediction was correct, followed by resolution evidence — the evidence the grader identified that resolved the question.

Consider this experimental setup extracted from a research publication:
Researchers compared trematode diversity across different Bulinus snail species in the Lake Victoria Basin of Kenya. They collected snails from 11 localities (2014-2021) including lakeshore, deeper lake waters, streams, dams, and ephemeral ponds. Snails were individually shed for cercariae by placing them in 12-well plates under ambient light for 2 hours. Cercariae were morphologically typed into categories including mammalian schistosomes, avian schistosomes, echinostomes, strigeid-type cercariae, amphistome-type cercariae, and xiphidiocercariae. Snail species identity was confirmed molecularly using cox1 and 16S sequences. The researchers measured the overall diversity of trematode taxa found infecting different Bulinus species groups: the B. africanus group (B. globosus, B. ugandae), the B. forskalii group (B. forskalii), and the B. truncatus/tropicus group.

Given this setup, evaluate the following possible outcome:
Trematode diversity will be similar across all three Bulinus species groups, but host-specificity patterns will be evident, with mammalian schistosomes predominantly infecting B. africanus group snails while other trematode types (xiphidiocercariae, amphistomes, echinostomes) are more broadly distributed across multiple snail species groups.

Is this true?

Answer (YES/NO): NO